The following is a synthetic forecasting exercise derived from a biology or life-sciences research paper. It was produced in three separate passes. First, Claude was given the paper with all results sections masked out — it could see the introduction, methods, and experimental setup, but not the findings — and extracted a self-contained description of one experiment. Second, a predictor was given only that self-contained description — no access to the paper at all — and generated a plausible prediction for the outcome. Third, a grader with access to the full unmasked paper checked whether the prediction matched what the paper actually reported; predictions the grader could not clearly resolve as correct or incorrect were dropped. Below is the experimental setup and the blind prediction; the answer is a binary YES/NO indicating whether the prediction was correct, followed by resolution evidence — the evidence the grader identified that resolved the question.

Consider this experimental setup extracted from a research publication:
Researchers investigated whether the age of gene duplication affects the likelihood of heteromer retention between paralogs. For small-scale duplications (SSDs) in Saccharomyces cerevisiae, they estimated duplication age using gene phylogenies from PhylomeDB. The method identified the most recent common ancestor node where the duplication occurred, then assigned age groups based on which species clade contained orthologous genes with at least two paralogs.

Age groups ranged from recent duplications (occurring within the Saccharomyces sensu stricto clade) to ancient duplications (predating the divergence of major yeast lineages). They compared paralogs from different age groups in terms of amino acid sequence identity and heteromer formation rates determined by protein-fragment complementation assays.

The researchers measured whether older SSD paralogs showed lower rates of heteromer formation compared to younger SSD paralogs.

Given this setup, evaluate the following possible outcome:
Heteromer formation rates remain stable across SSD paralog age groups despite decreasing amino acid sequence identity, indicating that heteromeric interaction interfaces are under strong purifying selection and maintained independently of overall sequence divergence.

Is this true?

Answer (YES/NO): NO